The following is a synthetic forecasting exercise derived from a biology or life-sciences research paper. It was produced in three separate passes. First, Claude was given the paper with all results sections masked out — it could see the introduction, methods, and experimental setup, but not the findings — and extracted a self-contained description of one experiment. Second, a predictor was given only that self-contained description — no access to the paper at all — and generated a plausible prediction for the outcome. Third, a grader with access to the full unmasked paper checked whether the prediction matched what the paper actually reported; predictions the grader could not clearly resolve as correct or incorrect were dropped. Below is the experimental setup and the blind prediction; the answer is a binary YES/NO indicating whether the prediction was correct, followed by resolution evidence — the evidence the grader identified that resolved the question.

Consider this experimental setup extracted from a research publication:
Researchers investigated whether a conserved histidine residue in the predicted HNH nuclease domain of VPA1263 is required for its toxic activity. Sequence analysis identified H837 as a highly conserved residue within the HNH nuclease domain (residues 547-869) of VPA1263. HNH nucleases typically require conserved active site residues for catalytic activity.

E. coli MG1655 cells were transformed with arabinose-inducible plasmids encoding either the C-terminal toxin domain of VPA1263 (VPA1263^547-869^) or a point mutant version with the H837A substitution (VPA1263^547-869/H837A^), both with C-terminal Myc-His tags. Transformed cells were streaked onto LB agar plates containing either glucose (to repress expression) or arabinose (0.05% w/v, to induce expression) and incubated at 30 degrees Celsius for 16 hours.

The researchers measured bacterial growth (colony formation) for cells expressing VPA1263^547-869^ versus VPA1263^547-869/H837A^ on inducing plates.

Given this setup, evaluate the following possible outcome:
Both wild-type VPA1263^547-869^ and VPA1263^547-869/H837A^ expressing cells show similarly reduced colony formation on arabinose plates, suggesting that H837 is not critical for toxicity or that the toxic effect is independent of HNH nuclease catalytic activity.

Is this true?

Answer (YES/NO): NO